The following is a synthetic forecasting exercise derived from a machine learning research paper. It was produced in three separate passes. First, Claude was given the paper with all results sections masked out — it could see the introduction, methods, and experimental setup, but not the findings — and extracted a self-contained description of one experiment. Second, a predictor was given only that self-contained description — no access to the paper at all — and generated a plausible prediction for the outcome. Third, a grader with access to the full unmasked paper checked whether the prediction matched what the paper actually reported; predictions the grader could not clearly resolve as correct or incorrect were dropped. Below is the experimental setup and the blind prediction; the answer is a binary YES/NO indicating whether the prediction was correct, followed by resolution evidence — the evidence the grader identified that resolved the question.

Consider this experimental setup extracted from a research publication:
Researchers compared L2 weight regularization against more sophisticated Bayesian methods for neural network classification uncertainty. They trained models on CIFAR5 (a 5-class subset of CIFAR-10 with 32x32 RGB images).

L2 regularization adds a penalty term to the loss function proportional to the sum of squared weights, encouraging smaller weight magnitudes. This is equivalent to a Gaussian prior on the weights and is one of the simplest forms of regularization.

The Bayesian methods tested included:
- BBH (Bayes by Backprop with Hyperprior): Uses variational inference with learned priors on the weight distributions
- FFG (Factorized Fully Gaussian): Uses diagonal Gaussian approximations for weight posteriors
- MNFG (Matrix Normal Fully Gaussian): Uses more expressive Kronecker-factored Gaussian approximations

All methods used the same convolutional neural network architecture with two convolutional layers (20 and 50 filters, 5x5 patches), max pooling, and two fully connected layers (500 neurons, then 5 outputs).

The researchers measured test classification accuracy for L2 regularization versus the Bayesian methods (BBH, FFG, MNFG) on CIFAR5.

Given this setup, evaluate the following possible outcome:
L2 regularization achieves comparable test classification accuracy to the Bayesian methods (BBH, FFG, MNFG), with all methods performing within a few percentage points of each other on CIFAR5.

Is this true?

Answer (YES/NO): NO